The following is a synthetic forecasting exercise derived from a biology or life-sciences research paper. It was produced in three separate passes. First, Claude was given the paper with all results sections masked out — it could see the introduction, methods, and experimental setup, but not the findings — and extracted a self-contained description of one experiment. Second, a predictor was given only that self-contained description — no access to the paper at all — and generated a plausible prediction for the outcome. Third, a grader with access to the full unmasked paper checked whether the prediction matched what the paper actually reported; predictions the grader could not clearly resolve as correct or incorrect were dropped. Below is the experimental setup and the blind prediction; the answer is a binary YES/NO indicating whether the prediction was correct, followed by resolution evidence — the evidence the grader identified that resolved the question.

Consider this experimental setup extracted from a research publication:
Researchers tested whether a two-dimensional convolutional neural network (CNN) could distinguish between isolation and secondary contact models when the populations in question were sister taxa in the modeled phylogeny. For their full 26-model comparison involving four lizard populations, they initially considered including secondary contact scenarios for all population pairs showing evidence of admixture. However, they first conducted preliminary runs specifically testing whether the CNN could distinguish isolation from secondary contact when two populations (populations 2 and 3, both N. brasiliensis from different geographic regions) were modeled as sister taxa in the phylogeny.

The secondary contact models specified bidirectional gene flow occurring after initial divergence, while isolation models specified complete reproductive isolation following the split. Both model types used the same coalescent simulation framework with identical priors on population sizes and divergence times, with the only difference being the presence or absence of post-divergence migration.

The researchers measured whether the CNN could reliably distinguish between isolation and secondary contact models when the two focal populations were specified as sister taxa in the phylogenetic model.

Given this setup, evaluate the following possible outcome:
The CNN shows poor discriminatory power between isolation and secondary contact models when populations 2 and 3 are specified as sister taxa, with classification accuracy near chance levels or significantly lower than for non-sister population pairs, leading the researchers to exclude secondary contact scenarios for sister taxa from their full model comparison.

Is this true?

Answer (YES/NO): YES